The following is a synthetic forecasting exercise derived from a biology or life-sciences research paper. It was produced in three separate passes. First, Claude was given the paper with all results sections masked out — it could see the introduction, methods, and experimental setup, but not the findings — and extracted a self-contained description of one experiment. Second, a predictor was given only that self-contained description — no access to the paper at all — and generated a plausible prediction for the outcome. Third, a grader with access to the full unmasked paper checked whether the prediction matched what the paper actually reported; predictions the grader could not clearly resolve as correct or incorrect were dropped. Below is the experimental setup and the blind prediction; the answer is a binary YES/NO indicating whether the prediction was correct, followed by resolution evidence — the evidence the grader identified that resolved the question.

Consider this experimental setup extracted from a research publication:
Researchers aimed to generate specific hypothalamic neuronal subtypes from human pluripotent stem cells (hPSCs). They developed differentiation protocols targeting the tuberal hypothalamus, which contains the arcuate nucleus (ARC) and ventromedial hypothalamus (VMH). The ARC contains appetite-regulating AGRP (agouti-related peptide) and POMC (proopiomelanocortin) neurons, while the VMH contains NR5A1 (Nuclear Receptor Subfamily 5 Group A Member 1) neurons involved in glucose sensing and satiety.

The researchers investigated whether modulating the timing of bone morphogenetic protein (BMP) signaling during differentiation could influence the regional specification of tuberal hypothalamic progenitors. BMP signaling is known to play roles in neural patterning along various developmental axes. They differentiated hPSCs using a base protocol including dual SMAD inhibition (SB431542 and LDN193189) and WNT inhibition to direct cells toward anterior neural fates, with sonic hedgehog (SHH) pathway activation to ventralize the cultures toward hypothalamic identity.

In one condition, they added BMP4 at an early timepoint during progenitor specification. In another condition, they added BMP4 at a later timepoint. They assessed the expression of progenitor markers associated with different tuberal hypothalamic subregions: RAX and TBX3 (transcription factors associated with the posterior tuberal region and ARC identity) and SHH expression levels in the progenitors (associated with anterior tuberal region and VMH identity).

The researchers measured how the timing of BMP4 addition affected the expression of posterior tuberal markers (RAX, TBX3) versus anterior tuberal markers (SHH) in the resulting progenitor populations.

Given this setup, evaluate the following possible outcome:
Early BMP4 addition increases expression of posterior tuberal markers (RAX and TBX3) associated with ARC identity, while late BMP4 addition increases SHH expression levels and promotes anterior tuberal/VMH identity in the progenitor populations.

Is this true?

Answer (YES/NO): NO